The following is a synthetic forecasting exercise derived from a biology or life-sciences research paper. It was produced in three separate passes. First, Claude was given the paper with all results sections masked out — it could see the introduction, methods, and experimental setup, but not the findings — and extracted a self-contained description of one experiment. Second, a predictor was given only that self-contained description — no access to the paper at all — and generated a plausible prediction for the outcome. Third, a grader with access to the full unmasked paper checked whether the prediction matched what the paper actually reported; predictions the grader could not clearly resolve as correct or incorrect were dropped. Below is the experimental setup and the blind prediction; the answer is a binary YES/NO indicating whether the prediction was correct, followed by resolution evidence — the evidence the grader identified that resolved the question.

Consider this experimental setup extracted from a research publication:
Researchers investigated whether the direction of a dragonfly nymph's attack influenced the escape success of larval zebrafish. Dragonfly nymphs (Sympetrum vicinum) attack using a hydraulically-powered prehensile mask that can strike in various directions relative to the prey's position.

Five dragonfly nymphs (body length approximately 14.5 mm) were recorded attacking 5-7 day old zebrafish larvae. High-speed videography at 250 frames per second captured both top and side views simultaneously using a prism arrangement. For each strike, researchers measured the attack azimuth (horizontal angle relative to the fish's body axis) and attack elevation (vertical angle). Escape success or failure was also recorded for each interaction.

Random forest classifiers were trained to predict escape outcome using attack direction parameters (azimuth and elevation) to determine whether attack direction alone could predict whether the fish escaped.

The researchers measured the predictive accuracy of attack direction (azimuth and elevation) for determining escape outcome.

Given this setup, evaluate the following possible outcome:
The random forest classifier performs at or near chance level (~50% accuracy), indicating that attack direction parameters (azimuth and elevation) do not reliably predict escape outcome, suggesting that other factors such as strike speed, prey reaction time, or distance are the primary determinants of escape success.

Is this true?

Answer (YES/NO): NO